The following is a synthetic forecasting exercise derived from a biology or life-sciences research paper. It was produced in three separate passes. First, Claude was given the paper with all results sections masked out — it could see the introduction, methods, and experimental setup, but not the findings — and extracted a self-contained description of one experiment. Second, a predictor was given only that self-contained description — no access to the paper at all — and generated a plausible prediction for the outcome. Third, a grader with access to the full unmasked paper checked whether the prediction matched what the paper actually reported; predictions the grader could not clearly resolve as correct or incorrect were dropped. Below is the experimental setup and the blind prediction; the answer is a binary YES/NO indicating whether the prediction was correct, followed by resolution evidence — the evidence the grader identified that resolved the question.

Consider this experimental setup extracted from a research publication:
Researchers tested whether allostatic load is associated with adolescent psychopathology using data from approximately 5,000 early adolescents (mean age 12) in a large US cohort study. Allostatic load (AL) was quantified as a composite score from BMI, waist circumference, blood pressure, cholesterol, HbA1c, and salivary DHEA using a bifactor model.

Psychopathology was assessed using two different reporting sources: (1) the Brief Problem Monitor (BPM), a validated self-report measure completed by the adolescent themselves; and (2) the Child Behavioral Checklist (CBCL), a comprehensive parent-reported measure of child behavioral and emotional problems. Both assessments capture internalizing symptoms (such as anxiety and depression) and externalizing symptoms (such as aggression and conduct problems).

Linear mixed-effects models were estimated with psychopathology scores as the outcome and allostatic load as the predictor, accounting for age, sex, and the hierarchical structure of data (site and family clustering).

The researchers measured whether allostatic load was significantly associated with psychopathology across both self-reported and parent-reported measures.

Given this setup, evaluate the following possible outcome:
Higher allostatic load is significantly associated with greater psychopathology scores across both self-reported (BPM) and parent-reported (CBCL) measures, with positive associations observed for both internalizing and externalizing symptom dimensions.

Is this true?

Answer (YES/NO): NO